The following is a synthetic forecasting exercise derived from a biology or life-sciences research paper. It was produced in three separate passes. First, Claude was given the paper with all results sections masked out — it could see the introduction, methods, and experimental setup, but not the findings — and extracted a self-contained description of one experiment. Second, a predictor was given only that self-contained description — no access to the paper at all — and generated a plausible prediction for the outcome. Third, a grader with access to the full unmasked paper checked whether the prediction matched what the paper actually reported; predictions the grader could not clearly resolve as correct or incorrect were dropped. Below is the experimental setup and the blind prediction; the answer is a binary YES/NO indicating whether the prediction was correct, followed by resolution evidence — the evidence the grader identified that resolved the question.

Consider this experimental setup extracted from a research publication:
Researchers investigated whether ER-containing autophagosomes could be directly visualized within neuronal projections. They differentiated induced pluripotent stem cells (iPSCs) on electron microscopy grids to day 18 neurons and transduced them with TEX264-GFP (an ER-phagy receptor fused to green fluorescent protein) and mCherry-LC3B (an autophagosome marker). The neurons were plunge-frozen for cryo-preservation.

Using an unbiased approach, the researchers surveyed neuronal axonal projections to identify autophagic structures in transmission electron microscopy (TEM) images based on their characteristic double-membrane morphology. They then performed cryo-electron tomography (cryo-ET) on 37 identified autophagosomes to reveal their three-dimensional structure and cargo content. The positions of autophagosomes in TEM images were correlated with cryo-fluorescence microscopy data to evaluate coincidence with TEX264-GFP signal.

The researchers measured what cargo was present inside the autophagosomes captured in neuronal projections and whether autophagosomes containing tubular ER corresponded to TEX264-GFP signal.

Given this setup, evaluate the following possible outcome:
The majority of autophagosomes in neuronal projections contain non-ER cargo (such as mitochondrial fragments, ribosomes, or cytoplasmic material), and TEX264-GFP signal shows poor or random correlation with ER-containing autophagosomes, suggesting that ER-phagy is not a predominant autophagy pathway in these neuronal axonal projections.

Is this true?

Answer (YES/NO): NO